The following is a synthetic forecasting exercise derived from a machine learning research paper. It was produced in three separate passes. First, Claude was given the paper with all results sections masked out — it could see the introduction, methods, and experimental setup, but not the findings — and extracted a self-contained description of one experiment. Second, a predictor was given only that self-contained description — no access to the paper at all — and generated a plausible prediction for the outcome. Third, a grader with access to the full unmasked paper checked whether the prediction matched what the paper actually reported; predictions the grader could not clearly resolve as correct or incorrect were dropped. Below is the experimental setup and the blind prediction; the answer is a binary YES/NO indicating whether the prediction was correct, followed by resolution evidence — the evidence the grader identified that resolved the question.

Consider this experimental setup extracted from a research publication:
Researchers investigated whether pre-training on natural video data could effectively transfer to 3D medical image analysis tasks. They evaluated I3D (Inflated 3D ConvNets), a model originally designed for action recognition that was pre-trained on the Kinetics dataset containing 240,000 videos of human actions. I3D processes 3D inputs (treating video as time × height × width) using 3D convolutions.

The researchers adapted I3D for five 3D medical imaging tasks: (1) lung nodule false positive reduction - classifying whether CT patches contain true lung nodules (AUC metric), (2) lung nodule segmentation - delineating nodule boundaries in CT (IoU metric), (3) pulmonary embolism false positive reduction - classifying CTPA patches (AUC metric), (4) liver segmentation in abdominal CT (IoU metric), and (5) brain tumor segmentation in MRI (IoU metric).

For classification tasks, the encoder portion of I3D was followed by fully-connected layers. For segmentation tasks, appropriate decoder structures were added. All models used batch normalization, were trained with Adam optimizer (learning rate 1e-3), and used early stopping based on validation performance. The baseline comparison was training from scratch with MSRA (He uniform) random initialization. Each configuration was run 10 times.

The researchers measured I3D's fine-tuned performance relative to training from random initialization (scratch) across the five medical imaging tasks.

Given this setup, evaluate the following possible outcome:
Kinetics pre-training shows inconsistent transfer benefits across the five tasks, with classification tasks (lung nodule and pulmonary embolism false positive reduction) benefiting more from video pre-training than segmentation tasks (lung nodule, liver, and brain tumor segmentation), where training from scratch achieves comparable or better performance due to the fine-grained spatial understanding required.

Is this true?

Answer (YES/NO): NO